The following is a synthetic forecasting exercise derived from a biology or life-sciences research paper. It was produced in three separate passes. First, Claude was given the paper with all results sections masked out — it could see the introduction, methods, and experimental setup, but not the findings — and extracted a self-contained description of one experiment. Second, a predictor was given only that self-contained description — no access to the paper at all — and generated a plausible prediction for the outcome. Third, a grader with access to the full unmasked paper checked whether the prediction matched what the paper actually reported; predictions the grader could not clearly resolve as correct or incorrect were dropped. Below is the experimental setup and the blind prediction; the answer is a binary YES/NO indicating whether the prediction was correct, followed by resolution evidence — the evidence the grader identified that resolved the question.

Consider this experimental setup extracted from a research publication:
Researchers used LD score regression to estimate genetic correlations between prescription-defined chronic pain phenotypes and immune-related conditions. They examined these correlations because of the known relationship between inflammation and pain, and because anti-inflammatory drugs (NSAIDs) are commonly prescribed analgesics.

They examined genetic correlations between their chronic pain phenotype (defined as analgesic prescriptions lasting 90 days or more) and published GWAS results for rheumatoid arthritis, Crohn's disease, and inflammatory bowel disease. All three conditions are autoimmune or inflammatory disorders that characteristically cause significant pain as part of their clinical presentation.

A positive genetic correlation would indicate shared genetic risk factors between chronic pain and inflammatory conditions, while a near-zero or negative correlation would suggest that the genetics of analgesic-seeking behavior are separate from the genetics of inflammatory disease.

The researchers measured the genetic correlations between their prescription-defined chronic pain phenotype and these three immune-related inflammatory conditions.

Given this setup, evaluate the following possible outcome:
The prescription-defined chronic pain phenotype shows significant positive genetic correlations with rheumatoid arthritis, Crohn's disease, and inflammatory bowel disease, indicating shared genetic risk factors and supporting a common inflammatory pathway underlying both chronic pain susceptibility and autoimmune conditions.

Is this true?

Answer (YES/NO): NO